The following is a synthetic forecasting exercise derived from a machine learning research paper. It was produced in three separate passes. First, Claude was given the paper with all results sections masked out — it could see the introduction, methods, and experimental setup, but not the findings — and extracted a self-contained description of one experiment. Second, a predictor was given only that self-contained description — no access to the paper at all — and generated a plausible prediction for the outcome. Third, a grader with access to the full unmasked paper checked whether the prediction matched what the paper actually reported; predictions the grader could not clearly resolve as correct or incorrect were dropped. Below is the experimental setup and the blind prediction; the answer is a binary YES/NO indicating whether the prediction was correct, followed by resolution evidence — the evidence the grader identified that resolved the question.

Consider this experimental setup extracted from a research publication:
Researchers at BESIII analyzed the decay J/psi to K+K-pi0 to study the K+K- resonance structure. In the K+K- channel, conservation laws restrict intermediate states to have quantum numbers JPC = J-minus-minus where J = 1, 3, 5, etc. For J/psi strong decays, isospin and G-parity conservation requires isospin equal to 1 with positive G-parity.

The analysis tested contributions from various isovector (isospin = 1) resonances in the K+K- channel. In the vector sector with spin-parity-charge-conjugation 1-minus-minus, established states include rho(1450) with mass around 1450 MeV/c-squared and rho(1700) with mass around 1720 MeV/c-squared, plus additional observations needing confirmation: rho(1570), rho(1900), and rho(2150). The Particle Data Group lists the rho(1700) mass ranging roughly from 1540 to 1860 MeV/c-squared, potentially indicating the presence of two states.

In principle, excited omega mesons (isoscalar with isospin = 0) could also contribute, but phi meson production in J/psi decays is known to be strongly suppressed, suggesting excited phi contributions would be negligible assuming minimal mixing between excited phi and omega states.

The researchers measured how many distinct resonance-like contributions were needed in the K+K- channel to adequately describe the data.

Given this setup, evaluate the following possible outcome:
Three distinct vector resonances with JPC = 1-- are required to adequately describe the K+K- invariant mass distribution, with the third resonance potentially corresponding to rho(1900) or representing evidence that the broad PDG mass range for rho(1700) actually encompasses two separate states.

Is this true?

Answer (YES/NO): NO